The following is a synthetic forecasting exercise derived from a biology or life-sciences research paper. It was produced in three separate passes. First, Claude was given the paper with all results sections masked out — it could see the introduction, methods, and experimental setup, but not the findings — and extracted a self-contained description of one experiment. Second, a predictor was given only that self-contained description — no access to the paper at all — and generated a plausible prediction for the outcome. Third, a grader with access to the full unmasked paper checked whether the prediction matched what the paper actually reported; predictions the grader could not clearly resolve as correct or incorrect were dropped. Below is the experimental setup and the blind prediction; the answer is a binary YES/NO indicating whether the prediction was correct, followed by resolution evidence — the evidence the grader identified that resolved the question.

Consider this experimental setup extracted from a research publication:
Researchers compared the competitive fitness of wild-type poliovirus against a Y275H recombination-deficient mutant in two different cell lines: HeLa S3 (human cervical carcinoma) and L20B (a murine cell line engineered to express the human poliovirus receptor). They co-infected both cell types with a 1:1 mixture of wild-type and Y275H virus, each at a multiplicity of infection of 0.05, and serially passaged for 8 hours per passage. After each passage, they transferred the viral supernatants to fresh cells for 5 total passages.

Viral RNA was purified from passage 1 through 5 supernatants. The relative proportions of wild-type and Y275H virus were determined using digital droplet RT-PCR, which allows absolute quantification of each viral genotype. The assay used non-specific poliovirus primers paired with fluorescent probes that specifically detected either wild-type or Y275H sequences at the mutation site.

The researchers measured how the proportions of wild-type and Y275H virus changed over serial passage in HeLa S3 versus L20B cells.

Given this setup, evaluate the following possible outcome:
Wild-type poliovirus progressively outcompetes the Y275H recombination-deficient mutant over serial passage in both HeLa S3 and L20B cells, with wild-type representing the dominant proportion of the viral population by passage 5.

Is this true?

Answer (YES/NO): NO